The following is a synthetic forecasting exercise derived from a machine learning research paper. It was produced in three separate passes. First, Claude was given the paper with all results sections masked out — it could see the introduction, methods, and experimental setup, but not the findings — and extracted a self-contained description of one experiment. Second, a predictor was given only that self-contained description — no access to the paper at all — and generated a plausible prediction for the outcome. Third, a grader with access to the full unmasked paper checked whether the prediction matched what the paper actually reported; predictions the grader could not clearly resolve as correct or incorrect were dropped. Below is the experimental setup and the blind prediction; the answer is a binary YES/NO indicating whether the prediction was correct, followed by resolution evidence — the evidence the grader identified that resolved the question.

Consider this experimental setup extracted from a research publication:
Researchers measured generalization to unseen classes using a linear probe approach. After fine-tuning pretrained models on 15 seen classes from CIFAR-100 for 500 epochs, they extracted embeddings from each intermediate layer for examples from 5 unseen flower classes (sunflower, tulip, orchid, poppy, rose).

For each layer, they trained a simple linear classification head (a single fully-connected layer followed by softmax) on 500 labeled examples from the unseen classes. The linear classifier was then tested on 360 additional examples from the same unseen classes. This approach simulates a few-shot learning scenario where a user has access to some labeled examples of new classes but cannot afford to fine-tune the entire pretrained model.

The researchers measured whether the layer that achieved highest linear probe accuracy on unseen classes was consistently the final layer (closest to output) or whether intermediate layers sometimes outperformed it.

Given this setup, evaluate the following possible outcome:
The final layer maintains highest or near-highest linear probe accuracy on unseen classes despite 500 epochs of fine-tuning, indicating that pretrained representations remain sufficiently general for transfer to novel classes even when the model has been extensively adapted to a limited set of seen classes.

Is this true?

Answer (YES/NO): NO